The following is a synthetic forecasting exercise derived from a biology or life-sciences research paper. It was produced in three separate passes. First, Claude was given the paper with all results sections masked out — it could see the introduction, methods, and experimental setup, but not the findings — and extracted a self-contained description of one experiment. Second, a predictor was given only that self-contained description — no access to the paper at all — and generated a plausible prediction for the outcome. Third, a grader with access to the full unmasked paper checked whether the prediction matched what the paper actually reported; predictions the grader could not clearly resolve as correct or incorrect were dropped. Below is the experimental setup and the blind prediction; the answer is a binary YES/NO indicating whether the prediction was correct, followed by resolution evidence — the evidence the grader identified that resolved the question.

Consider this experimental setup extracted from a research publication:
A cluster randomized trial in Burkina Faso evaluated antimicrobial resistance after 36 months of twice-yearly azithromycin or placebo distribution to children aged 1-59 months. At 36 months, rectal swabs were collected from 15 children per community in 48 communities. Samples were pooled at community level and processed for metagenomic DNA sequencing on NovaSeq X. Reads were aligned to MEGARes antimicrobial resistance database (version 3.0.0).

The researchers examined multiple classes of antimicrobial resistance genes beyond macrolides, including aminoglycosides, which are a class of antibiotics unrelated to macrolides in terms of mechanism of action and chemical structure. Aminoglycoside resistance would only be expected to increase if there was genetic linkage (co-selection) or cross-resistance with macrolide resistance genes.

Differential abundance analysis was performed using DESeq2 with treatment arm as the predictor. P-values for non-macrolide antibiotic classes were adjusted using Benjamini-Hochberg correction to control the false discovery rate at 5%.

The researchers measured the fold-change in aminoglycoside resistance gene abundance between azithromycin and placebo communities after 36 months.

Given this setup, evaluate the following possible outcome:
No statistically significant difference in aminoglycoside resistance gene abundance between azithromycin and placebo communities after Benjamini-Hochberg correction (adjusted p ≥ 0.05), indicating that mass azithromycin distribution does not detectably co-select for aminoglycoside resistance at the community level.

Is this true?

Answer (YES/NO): YES